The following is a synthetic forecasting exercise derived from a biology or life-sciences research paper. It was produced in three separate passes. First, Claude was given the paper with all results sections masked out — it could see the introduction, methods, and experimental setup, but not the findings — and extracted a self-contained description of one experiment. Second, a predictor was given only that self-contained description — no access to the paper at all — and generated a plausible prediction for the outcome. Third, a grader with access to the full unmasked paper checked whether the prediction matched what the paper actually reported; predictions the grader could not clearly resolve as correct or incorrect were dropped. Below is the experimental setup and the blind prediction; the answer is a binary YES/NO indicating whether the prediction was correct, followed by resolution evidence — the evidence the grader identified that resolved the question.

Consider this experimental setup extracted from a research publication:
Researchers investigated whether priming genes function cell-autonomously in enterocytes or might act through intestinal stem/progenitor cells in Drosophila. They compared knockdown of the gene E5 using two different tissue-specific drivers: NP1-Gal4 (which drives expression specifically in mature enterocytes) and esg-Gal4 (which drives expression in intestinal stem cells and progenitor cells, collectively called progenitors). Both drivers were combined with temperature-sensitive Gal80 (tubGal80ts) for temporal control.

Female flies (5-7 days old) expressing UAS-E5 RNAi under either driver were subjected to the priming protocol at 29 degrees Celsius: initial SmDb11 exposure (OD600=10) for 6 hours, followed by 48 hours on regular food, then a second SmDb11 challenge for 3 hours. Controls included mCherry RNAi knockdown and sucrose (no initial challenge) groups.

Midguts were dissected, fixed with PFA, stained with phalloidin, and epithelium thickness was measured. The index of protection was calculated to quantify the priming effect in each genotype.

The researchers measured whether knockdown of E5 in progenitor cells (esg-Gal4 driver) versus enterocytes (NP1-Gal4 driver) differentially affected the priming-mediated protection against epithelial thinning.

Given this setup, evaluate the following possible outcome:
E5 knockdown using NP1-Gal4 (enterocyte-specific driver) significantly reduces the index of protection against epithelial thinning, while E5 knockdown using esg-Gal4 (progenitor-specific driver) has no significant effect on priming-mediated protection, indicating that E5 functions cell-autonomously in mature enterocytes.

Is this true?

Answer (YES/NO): NO